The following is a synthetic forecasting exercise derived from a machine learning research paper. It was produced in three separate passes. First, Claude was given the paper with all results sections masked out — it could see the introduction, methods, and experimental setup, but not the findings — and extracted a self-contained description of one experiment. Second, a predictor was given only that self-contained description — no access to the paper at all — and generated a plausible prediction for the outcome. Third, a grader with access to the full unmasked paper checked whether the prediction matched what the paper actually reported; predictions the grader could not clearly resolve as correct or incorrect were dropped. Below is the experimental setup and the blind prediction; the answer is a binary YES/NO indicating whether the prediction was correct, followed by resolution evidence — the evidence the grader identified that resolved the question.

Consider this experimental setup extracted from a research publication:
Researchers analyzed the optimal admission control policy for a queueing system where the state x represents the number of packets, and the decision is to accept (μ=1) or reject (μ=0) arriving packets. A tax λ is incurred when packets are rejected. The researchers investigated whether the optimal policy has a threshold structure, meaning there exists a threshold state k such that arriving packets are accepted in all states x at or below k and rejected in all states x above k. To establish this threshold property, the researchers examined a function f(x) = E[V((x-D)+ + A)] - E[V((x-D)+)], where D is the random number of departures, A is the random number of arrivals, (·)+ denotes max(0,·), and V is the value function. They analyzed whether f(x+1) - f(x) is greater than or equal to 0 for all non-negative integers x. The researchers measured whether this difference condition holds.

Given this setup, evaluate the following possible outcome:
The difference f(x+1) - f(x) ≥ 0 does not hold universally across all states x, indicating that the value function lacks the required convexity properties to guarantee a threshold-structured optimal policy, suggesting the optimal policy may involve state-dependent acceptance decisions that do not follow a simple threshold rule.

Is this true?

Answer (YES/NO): NO